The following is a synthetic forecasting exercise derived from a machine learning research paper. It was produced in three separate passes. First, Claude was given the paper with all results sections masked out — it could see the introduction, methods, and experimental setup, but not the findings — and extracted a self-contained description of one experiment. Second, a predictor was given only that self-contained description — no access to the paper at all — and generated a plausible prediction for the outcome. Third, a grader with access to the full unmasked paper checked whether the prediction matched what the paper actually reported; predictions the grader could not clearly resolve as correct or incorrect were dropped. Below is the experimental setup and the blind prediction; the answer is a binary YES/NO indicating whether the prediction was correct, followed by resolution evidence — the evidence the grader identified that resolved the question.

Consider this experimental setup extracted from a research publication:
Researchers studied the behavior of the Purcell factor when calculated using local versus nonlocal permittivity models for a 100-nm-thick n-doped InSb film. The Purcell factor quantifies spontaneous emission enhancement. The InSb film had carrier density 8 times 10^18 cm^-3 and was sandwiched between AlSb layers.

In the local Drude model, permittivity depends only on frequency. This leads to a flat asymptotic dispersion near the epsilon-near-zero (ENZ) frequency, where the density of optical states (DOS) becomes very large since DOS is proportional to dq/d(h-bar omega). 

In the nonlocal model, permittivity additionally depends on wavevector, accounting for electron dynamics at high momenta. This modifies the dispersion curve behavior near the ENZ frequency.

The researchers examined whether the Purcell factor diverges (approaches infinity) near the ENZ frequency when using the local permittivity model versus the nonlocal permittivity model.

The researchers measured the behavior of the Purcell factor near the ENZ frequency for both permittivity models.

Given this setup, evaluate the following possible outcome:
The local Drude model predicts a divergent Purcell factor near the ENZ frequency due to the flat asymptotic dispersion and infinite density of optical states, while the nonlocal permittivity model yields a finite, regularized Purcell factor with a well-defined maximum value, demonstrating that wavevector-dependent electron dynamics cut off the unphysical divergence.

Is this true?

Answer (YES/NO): YES